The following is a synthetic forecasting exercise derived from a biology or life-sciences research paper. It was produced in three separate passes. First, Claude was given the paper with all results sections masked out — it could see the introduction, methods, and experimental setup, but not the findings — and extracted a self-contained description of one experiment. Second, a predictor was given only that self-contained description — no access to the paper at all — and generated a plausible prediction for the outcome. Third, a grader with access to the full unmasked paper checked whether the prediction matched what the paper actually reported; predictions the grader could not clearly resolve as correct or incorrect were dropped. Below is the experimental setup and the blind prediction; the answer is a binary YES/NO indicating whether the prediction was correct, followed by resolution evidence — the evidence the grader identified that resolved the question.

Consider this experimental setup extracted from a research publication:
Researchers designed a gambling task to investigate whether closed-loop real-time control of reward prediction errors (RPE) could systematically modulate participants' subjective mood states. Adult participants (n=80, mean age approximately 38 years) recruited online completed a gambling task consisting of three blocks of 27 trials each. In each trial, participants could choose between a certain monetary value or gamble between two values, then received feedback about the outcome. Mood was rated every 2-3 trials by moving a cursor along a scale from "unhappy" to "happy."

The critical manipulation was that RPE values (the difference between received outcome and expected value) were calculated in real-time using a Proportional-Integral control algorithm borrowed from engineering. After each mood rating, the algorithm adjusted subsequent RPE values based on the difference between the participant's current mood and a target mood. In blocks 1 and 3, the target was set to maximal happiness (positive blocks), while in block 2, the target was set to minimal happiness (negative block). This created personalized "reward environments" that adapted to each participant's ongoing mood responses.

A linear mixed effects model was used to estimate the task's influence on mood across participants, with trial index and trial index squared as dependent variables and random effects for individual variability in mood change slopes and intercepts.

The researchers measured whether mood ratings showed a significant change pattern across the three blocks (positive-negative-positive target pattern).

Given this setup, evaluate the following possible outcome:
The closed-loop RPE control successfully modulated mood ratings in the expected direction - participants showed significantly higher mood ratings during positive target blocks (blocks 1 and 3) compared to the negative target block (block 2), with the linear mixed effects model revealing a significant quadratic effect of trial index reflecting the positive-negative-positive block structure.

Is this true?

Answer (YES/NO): YES